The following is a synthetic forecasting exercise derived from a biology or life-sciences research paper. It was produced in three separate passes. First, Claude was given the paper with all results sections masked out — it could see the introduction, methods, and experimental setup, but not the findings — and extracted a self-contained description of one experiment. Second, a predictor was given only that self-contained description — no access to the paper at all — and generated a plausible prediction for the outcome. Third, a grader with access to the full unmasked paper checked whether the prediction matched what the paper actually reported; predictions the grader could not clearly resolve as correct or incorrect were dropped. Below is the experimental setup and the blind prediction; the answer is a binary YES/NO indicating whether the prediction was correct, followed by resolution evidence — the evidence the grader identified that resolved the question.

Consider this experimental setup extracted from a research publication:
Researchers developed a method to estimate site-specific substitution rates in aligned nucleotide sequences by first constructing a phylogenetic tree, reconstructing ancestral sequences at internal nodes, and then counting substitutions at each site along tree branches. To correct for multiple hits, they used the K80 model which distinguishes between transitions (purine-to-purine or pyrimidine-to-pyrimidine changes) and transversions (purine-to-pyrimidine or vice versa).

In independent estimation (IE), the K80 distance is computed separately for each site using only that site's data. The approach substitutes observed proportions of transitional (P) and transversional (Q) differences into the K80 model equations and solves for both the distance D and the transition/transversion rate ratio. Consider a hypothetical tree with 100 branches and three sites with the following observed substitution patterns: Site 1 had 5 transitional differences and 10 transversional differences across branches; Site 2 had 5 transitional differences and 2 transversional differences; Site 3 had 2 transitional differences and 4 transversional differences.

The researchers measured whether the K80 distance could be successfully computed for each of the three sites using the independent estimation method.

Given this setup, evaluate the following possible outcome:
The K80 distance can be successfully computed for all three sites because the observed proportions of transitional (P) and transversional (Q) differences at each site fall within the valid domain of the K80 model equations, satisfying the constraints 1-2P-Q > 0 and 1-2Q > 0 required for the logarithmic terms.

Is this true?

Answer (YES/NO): NO